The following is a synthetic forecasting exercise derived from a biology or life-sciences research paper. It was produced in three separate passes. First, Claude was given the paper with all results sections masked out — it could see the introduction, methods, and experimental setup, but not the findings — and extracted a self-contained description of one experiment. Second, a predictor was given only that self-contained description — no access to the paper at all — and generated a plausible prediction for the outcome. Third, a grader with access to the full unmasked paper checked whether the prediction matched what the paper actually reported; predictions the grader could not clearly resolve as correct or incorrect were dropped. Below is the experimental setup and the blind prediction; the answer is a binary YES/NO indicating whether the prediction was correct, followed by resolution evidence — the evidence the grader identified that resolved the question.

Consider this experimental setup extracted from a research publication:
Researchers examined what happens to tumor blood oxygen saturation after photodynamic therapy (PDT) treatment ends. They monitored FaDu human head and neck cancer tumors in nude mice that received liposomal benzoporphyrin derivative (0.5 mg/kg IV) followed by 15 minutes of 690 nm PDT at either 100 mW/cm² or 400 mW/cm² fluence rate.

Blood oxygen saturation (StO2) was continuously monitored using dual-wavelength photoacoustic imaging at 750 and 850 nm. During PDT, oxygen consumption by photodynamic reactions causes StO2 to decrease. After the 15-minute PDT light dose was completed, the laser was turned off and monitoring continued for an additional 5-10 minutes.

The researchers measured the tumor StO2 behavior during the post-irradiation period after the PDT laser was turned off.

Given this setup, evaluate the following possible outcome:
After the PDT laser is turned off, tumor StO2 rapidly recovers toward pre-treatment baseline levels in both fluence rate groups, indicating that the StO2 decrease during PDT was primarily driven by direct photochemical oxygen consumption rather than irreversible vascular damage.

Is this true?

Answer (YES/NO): NO